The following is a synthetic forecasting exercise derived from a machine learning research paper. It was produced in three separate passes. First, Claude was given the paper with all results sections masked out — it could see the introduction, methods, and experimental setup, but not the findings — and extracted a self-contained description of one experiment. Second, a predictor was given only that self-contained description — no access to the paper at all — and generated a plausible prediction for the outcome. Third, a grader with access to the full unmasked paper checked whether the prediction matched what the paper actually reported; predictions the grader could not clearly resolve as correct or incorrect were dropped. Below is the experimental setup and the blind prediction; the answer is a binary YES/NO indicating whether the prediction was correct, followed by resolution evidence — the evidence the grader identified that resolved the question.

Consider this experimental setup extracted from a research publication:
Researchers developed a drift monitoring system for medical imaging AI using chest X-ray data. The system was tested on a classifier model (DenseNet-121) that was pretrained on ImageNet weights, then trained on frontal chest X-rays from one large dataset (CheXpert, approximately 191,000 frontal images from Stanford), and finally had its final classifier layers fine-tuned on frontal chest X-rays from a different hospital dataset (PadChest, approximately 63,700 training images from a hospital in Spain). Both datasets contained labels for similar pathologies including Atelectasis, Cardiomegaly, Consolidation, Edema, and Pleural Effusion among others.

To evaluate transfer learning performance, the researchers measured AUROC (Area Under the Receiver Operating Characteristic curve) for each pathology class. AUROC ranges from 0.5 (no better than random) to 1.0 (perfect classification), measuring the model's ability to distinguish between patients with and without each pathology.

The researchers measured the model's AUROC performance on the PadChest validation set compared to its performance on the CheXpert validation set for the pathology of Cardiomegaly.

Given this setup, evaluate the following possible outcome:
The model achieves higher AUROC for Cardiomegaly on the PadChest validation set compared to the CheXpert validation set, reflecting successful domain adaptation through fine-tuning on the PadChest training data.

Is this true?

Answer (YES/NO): YES